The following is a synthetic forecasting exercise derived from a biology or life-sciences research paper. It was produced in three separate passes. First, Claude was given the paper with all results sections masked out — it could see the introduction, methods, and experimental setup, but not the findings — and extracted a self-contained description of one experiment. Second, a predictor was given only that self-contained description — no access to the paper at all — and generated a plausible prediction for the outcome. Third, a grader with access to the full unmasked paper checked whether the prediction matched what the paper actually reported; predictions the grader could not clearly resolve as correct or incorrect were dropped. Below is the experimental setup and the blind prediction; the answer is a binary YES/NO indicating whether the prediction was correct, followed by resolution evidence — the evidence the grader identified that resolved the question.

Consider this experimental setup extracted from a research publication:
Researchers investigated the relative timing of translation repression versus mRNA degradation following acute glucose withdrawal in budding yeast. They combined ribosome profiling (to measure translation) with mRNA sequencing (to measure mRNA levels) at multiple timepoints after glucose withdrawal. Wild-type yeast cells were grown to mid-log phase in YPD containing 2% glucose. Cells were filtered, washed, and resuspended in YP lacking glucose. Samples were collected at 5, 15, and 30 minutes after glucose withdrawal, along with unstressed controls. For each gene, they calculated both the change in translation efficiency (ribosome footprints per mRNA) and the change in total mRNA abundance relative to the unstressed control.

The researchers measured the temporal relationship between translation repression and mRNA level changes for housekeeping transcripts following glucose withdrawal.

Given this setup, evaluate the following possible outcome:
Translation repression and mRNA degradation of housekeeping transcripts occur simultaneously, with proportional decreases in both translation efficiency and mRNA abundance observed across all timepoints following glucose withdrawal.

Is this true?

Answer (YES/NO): NO